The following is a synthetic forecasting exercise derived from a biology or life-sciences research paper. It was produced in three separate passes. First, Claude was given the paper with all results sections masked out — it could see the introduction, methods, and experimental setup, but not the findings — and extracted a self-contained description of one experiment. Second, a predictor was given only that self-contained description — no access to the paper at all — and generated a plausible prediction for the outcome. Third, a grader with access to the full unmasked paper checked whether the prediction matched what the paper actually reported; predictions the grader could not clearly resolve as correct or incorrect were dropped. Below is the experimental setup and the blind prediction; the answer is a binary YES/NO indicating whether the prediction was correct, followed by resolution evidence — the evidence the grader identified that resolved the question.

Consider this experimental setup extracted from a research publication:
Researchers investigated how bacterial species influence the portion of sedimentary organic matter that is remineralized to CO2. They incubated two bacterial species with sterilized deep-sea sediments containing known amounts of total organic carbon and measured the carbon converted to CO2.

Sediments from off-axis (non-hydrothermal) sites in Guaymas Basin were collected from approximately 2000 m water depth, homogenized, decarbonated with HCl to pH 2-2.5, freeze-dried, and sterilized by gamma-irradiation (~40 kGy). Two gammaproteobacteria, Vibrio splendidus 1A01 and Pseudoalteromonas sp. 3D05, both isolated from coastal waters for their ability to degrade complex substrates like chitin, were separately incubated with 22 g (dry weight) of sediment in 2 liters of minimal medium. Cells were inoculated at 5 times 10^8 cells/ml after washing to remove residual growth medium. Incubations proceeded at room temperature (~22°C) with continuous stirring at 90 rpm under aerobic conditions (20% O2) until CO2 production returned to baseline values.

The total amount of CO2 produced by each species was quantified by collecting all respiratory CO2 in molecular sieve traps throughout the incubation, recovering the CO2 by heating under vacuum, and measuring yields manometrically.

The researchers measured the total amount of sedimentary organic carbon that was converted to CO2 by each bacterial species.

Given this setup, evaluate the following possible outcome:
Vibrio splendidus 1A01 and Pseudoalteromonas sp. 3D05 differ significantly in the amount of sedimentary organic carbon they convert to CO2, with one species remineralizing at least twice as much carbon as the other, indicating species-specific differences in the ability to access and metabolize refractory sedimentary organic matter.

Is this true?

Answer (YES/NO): YES